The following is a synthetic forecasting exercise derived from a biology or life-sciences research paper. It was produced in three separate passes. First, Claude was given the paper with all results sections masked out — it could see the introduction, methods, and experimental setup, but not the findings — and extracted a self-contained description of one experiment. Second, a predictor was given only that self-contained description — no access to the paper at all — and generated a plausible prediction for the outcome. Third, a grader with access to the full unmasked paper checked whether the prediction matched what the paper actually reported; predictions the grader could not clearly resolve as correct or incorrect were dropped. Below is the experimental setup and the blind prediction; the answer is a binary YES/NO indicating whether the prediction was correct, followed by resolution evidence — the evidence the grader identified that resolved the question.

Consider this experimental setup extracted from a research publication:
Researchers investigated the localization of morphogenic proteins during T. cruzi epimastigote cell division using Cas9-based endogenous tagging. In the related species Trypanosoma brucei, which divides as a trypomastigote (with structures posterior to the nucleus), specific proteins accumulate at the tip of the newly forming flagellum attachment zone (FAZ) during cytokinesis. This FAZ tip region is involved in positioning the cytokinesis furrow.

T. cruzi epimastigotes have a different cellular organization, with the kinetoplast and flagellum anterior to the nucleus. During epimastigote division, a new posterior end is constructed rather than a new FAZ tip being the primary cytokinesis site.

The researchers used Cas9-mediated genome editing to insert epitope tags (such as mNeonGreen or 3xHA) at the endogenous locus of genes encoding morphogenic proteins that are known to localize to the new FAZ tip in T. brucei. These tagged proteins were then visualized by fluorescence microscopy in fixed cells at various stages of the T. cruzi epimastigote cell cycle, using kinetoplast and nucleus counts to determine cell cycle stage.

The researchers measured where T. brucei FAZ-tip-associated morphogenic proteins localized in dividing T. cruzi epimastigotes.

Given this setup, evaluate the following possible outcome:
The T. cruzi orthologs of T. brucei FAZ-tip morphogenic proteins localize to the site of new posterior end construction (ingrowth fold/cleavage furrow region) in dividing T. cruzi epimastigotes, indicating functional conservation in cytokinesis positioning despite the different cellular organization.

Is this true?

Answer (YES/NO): NO